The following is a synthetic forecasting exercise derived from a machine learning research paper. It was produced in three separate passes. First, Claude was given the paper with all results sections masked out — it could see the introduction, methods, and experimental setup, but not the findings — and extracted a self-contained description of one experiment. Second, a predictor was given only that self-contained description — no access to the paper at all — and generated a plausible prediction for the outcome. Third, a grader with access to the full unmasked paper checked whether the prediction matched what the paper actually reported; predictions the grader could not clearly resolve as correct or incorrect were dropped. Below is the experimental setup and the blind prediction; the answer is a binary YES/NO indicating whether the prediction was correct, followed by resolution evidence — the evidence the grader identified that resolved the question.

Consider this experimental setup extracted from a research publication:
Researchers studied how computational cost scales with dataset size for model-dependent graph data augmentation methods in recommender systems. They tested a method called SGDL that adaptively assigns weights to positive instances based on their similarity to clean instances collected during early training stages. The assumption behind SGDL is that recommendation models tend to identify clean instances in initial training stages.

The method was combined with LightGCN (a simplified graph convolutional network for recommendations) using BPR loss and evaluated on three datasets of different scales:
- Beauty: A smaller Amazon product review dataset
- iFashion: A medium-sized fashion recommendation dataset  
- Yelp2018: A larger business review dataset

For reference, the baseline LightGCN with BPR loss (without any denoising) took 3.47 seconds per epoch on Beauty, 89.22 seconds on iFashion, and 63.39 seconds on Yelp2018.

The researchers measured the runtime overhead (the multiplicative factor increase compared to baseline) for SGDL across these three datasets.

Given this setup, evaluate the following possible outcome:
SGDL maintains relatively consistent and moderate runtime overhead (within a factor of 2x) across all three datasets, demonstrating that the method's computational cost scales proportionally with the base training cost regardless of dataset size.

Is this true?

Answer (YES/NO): NO